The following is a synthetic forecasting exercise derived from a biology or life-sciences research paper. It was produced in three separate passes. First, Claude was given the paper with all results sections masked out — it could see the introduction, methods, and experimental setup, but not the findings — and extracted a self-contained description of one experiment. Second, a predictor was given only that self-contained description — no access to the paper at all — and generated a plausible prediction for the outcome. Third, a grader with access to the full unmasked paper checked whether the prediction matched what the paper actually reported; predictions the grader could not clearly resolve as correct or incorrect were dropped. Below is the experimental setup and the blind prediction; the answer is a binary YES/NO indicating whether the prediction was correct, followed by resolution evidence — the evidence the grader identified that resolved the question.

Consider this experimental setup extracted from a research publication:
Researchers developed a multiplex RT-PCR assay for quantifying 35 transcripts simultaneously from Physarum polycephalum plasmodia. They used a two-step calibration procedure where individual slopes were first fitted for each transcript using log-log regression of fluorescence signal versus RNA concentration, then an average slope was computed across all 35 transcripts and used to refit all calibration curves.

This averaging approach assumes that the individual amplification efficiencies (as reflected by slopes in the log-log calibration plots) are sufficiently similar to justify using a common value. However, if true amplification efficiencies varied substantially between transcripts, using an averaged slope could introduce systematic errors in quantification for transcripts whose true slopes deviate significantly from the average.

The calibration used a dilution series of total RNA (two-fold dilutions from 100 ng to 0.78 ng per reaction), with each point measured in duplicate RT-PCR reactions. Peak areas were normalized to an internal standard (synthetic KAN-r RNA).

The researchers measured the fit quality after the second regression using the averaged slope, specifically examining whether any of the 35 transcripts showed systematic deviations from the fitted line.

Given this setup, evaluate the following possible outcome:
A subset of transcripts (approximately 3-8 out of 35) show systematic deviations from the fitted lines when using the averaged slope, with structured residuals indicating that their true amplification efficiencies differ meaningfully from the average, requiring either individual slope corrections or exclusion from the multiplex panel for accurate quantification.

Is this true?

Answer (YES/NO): NO